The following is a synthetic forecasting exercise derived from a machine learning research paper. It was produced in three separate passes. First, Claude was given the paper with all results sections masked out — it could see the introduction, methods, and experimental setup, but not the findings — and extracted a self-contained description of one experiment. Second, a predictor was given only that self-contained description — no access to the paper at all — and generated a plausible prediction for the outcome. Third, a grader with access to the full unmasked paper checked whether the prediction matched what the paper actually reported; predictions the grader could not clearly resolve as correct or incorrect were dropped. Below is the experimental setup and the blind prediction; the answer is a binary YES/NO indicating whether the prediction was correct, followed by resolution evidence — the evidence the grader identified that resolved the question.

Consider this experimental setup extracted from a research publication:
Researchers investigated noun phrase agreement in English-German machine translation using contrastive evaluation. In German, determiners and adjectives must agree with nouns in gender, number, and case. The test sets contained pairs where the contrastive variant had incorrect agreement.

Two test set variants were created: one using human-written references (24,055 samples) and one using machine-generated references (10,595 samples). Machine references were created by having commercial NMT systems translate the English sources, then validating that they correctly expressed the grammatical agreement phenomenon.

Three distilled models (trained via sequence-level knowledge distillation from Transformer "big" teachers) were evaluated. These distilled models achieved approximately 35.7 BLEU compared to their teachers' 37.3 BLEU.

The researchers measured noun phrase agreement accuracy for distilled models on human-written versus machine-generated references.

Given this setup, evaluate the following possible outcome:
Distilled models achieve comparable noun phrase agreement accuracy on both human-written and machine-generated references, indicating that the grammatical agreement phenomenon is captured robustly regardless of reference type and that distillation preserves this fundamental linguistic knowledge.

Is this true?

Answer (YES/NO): NO